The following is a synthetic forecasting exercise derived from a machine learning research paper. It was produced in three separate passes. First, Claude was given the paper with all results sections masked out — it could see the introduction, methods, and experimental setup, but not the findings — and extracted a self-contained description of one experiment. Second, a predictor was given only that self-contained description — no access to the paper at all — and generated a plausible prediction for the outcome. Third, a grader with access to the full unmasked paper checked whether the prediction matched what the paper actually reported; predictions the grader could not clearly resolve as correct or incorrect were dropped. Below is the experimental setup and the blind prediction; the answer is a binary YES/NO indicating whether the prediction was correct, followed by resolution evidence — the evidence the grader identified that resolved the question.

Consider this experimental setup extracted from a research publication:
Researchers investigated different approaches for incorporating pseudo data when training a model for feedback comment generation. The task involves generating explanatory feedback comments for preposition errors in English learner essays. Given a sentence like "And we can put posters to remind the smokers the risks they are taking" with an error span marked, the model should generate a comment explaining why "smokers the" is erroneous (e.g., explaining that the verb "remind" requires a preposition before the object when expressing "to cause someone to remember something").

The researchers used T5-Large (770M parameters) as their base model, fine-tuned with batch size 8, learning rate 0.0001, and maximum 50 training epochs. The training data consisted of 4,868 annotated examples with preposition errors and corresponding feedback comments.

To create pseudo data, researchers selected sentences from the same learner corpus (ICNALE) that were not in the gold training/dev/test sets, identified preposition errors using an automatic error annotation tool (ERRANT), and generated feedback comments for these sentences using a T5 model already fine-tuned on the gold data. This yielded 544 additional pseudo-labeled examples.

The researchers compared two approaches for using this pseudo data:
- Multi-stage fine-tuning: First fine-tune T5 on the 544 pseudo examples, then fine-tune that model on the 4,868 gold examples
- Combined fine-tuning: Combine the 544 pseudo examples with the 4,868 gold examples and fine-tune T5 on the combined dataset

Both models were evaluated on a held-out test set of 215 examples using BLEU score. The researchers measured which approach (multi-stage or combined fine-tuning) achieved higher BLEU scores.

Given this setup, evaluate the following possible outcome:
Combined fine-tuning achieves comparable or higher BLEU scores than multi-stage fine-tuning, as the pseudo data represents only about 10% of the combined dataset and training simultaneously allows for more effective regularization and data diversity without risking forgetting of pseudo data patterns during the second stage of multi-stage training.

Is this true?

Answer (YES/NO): YES